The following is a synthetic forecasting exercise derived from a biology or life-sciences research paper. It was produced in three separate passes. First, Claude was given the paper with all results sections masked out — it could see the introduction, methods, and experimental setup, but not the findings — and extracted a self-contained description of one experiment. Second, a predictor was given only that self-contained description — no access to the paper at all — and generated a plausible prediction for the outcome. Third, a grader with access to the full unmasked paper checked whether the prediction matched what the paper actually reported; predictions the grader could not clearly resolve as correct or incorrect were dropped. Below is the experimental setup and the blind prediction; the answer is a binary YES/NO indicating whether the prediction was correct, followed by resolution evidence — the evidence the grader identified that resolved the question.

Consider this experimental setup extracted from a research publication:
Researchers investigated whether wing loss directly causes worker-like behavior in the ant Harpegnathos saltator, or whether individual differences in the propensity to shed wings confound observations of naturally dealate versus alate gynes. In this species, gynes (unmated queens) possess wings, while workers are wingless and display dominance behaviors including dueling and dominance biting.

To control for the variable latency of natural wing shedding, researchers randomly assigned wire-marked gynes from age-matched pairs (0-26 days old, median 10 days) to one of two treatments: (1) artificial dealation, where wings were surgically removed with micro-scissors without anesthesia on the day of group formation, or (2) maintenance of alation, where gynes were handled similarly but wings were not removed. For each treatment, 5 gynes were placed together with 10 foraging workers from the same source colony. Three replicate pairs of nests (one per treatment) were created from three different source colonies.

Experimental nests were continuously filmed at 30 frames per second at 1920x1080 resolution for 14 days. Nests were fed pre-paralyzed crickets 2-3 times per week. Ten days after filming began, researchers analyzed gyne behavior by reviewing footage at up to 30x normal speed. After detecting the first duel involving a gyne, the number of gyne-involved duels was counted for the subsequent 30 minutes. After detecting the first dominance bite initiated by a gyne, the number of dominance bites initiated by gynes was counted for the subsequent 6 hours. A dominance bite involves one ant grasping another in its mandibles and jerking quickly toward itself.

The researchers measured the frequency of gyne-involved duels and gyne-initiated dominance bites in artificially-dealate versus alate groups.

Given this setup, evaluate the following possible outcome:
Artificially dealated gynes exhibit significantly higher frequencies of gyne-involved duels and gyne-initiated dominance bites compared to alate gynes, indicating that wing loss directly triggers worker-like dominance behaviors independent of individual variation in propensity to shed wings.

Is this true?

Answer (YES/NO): NO